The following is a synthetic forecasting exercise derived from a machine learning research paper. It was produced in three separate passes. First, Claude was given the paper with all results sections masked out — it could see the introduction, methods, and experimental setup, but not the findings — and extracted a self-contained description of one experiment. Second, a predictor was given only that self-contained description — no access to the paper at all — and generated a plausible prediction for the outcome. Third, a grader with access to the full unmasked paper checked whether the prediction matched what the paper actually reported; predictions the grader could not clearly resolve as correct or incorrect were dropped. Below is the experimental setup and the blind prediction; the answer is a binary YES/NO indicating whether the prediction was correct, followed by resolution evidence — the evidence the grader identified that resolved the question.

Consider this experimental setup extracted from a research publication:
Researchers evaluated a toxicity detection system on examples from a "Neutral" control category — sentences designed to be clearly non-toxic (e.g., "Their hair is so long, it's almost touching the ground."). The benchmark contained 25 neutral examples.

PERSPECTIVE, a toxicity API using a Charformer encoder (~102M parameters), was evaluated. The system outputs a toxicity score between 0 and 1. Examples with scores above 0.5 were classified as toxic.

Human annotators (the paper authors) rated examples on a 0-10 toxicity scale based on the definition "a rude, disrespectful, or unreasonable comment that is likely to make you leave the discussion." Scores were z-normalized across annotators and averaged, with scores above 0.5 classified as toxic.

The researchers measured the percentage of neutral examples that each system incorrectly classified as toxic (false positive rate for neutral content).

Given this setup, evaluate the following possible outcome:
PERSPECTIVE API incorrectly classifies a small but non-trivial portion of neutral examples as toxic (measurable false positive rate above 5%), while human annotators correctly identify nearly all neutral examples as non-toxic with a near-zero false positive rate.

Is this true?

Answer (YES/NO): NO